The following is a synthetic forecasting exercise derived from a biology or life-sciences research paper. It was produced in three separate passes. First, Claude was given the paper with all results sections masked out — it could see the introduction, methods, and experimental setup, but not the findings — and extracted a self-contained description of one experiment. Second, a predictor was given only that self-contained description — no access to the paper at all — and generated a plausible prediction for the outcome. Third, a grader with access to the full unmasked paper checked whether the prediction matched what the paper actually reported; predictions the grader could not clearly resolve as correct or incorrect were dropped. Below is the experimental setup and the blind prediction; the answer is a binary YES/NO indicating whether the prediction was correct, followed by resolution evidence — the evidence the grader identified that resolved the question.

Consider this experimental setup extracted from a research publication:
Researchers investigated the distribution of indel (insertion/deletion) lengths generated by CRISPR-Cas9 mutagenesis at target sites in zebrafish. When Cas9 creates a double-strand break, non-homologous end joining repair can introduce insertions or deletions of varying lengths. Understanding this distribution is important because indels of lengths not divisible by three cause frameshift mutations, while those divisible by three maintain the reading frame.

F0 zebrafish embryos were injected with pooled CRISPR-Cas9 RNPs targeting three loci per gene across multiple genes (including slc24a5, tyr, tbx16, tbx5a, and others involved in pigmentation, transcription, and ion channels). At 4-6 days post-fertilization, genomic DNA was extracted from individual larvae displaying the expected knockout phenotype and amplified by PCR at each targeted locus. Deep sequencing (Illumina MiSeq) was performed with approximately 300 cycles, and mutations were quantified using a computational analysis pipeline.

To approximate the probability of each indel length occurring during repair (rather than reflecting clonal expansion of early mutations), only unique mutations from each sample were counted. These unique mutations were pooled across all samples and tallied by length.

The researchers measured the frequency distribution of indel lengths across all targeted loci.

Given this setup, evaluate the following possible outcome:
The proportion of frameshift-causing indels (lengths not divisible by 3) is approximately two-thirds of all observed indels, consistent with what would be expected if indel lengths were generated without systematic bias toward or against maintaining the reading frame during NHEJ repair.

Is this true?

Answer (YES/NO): YES